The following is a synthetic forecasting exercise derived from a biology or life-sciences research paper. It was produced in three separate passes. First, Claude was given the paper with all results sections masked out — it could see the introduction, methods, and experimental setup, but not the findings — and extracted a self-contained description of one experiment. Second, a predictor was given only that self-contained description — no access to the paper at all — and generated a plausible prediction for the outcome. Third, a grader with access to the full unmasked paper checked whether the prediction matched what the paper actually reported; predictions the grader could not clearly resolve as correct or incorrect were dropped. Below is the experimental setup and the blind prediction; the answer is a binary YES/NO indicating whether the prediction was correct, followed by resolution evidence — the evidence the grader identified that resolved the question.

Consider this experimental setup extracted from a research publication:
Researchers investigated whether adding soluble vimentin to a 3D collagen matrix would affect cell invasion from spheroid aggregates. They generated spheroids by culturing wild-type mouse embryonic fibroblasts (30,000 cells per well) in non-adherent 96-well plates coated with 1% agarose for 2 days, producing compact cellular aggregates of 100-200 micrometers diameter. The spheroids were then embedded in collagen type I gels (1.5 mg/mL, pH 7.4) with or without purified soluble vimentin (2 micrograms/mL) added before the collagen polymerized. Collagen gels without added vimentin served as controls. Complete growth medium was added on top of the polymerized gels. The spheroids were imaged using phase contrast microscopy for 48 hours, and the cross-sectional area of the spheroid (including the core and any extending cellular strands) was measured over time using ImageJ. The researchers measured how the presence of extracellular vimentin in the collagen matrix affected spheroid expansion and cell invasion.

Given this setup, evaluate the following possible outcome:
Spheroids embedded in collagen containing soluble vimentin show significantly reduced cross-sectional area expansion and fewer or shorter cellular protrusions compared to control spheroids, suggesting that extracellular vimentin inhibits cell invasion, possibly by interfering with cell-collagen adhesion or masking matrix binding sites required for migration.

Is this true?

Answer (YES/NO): NO